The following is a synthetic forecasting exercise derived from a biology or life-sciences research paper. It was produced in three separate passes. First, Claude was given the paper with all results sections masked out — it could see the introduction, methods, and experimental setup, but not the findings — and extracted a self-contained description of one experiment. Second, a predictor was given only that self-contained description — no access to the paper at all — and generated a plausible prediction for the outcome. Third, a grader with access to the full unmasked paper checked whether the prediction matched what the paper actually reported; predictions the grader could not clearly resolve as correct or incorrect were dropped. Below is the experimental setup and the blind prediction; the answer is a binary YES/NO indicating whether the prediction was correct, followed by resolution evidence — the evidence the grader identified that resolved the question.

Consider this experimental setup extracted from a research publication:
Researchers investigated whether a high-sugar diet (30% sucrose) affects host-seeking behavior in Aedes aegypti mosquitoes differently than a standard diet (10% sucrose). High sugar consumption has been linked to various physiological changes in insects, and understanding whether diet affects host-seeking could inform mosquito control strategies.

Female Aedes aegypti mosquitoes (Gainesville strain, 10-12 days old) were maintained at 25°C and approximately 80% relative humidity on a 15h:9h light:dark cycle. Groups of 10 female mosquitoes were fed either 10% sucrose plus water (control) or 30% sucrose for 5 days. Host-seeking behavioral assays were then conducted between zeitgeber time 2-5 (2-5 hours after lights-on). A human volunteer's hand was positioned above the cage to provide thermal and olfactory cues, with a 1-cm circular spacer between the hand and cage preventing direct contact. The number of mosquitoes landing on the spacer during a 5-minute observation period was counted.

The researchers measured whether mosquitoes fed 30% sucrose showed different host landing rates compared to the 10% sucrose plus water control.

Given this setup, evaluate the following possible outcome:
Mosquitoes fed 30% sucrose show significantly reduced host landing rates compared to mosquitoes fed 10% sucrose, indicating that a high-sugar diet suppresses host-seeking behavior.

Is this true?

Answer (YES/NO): NO